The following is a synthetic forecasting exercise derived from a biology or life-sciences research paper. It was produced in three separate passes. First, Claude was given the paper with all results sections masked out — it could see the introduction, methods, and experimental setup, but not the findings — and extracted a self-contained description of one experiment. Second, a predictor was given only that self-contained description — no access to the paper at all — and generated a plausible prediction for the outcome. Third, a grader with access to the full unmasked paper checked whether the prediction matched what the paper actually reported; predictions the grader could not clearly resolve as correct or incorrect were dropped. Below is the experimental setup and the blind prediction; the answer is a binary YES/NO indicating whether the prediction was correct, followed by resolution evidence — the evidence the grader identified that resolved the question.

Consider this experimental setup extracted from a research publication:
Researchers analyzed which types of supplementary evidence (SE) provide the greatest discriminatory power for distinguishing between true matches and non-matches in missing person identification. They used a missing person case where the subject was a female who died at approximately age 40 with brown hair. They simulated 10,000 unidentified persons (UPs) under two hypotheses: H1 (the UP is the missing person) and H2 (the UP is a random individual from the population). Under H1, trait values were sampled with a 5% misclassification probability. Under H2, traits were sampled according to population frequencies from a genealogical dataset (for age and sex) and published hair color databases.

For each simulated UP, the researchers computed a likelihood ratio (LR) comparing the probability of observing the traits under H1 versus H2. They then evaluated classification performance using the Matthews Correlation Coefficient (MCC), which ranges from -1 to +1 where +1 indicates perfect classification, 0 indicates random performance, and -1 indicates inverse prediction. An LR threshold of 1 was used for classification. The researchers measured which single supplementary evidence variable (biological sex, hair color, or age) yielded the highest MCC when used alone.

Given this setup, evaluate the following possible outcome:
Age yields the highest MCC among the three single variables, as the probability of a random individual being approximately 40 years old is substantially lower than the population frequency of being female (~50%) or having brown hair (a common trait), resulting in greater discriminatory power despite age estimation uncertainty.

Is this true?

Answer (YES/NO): YES